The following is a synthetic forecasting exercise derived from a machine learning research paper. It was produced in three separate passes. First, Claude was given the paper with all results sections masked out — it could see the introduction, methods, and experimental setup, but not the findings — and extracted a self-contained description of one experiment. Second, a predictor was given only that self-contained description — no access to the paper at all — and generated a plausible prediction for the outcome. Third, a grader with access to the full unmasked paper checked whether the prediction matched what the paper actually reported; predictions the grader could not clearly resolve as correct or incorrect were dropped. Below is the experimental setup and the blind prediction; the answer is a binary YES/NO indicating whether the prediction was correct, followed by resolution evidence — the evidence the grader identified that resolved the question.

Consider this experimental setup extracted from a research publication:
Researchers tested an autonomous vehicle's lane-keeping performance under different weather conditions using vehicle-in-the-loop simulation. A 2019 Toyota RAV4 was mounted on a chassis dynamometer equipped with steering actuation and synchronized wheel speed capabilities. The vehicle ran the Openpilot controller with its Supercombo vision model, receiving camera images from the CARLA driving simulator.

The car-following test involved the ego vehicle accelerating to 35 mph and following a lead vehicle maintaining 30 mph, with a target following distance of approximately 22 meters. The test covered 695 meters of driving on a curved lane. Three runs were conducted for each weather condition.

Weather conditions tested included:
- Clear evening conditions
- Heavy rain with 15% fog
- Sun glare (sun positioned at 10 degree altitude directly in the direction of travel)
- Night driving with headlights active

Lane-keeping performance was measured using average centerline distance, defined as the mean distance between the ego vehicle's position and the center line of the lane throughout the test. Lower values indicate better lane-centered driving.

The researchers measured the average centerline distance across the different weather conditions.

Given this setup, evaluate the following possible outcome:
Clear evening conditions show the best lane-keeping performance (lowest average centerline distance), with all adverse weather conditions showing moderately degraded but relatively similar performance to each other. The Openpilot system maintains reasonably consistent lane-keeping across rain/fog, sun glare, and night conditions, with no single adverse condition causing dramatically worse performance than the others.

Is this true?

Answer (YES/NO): NO